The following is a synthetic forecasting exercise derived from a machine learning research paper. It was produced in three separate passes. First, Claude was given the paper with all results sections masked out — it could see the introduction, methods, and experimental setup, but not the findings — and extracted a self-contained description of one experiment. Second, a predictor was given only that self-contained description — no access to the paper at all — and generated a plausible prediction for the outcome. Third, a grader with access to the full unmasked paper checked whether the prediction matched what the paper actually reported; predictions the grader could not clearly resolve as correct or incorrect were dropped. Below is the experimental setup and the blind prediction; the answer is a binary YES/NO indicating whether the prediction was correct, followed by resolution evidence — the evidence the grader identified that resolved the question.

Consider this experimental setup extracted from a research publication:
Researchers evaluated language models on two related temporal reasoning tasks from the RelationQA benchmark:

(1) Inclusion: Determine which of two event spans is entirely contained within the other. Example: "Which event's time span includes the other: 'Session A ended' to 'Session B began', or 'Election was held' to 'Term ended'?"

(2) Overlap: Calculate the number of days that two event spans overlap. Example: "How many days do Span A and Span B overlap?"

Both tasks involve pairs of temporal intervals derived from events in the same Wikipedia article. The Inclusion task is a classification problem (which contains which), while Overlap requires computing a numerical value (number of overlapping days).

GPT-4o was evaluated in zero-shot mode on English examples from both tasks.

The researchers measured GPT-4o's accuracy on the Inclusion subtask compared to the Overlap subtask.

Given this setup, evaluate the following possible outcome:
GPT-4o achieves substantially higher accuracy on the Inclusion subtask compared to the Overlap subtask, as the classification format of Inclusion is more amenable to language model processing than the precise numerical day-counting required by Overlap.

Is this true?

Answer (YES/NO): YES